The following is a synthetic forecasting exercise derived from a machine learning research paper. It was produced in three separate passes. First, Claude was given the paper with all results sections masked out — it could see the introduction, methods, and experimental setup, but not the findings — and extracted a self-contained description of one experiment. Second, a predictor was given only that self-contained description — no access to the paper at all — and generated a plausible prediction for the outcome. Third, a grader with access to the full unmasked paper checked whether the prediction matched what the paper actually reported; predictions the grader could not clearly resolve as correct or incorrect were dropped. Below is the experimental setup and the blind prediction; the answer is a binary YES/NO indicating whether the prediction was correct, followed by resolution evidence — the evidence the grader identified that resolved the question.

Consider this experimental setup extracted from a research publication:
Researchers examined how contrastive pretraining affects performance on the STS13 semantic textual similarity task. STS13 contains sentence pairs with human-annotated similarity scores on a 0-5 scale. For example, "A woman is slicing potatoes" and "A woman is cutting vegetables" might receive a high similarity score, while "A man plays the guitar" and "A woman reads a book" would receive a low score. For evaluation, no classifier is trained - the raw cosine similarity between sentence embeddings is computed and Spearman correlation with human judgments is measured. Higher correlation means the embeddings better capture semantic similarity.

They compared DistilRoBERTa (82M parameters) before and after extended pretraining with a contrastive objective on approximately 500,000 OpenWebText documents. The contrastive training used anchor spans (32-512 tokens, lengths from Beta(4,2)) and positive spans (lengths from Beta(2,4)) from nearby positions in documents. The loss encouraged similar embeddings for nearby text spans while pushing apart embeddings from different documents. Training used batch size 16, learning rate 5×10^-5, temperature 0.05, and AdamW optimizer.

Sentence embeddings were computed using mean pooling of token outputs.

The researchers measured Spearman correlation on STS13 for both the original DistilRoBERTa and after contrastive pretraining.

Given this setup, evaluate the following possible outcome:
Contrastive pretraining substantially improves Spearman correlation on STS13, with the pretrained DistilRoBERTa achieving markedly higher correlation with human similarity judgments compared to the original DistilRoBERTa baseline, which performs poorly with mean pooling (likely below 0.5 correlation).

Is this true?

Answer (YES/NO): YES